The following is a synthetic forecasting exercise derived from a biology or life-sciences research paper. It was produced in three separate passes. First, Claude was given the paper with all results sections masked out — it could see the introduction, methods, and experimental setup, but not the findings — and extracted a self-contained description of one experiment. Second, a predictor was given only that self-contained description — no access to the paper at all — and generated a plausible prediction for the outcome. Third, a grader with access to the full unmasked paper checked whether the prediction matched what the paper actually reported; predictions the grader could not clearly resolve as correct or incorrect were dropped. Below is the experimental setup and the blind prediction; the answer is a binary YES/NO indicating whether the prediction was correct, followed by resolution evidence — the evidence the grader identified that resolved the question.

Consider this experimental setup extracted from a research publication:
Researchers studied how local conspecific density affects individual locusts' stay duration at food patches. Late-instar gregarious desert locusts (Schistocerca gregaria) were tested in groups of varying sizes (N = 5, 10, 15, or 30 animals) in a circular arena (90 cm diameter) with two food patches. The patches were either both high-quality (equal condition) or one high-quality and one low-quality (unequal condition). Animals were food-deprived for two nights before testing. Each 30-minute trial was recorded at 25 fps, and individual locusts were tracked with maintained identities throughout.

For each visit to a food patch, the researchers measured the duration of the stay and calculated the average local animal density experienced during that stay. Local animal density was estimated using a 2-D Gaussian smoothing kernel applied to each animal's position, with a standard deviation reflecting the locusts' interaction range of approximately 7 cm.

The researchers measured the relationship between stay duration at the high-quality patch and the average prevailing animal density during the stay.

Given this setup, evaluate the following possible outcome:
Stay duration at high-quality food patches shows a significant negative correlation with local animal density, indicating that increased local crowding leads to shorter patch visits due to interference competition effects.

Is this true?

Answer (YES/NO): NO